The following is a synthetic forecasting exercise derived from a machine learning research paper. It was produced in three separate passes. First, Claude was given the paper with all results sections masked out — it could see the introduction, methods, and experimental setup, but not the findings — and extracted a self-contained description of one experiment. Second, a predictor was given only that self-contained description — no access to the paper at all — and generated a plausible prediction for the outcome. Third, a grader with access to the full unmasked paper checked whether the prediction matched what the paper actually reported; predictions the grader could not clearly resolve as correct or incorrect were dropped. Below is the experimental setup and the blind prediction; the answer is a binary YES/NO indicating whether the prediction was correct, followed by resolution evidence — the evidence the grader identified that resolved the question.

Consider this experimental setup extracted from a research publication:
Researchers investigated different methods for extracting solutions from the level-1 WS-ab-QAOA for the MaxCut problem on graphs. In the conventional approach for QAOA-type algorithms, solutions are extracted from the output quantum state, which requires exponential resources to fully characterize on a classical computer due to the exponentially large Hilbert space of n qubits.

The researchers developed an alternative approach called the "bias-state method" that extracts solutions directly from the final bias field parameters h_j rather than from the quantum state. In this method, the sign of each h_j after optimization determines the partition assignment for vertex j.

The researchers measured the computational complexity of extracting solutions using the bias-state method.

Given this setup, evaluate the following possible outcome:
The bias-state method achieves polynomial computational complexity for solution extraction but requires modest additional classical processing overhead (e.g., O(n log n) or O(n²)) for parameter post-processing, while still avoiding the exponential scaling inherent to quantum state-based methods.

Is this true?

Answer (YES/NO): NO